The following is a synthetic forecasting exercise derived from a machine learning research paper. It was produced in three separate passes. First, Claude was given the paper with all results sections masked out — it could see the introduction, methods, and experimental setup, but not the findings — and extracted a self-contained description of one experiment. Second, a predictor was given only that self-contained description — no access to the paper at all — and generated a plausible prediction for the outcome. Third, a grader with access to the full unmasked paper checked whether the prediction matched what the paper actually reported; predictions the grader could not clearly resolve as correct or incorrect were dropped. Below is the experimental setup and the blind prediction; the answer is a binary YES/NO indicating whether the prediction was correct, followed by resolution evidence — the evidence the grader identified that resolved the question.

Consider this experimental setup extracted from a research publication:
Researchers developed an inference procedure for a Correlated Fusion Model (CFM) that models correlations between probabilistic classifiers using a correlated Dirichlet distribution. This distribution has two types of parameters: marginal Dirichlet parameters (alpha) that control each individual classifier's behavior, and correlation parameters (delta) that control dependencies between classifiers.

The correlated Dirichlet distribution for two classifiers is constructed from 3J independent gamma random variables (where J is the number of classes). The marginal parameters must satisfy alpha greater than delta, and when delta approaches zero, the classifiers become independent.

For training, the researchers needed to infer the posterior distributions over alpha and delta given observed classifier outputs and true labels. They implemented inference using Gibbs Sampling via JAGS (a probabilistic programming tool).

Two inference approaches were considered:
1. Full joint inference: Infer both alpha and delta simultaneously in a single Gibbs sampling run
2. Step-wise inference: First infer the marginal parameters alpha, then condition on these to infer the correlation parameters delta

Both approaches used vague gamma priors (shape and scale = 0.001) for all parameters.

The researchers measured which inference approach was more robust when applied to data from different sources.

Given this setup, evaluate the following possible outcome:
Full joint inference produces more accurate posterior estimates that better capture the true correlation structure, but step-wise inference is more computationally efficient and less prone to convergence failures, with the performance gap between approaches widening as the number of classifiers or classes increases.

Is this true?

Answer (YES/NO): NO